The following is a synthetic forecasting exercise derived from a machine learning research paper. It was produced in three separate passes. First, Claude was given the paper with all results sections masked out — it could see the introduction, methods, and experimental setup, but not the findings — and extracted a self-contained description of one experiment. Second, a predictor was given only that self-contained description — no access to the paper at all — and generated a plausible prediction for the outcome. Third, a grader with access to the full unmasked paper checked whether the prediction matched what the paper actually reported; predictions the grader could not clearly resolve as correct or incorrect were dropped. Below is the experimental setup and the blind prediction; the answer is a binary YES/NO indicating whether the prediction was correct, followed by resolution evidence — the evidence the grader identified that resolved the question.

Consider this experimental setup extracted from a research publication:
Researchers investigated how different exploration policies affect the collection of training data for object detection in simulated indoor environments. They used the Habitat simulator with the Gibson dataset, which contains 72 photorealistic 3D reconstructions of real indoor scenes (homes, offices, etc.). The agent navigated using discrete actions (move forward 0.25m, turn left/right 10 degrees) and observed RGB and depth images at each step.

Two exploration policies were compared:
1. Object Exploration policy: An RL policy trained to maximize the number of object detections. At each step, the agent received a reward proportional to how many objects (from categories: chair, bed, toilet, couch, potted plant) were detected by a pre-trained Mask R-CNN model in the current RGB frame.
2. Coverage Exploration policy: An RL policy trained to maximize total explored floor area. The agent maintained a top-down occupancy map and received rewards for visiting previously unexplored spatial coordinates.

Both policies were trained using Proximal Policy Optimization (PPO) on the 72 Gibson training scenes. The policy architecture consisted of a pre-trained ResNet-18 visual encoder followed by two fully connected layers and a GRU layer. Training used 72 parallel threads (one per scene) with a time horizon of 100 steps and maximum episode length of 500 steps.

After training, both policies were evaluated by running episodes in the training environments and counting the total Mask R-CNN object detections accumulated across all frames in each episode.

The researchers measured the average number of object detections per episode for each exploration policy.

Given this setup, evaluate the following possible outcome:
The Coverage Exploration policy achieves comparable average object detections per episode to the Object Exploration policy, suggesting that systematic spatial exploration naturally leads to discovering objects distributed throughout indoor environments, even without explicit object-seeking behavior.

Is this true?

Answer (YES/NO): NO